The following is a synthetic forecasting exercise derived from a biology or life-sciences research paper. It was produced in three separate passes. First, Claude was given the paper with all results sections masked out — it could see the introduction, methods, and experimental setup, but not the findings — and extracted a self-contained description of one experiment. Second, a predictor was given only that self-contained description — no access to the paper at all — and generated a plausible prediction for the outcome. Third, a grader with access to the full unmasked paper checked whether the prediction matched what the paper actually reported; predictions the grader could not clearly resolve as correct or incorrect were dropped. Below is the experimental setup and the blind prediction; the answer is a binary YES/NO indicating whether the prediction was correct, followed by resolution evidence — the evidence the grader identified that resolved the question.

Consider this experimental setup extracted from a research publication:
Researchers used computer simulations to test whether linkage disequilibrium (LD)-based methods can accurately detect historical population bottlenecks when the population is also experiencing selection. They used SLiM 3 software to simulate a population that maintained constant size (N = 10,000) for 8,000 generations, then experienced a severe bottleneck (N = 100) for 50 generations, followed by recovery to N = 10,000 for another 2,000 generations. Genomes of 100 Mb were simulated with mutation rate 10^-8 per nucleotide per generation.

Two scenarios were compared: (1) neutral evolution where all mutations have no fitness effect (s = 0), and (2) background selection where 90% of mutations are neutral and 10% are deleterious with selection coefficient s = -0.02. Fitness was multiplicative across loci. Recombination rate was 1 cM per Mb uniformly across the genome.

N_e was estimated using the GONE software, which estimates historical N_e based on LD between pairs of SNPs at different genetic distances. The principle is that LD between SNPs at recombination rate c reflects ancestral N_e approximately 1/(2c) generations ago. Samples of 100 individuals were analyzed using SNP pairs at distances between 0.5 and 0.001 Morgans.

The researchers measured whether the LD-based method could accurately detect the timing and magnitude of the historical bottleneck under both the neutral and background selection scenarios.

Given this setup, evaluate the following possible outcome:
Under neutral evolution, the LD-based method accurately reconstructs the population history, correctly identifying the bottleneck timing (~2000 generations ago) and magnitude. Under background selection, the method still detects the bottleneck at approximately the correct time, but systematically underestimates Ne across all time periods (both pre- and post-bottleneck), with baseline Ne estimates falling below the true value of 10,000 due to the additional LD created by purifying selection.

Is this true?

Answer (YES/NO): NO